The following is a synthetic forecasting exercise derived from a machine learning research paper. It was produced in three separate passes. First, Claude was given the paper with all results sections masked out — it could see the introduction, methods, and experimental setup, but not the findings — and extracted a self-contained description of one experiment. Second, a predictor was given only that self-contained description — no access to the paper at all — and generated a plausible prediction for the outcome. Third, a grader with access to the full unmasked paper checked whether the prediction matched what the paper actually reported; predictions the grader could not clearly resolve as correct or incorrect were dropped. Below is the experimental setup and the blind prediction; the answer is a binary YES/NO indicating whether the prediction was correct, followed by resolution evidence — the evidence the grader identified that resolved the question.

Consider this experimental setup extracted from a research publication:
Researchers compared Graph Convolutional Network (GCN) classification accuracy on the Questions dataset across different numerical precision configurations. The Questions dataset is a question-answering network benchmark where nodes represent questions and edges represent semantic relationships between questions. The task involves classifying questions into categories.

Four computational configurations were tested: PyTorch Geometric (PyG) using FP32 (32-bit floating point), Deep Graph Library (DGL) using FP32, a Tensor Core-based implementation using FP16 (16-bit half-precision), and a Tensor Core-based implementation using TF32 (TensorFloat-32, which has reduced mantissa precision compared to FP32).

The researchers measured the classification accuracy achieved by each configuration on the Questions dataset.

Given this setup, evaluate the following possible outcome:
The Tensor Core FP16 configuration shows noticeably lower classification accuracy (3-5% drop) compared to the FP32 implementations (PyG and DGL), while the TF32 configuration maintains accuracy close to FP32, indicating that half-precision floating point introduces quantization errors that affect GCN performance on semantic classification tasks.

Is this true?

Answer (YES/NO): NO